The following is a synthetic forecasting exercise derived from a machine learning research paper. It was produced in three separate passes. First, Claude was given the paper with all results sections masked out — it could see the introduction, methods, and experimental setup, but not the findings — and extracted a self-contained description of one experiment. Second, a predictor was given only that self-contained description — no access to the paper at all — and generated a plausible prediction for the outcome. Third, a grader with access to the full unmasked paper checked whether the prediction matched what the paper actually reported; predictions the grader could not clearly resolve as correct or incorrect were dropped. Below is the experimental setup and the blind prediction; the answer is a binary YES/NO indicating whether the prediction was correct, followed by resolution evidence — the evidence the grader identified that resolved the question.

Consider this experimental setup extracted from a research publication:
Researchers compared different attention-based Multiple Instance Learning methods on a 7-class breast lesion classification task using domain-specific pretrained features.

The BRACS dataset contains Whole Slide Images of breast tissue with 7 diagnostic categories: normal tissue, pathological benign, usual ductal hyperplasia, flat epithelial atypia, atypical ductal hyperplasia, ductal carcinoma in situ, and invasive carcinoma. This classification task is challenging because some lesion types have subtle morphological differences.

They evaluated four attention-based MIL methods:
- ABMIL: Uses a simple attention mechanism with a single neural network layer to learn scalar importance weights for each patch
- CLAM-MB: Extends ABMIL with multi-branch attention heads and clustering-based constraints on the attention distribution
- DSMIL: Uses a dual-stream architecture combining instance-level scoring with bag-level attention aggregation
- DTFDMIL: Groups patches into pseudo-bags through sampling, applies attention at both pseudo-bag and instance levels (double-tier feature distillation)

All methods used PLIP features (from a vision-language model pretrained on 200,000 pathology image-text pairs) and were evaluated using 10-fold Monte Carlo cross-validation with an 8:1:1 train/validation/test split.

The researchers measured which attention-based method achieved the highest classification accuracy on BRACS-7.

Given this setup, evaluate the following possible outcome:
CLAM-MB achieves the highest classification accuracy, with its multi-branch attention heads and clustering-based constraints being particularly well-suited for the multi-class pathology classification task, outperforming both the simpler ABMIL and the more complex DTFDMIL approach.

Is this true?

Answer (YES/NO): NO